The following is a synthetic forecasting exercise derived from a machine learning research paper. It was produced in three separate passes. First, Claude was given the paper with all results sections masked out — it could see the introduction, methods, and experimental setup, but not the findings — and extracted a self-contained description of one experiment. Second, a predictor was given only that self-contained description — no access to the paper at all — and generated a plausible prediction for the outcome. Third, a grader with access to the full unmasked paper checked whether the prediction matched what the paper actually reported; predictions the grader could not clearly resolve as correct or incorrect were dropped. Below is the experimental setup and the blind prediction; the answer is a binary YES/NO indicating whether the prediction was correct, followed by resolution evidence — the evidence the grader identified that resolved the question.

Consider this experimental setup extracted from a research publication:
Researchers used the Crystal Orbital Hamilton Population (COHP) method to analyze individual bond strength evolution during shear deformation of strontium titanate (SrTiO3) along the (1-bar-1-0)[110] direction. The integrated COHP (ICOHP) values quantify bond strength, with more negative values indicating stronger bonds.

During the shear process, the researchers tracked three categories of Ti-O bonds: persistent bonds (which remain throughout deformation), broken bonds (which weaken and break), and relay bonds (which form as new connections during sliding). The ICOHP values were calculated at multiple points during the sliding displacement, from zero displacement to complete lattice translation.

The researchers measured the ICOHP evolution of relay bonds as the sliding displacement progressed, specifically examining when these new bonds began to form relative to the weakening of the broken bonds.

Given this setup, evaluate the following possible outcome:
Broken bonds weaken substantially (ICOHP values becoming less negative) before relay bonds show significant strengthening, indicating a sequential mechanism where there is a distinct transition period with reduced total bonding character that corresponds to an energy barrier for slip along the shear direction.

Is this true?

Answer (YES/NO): NO